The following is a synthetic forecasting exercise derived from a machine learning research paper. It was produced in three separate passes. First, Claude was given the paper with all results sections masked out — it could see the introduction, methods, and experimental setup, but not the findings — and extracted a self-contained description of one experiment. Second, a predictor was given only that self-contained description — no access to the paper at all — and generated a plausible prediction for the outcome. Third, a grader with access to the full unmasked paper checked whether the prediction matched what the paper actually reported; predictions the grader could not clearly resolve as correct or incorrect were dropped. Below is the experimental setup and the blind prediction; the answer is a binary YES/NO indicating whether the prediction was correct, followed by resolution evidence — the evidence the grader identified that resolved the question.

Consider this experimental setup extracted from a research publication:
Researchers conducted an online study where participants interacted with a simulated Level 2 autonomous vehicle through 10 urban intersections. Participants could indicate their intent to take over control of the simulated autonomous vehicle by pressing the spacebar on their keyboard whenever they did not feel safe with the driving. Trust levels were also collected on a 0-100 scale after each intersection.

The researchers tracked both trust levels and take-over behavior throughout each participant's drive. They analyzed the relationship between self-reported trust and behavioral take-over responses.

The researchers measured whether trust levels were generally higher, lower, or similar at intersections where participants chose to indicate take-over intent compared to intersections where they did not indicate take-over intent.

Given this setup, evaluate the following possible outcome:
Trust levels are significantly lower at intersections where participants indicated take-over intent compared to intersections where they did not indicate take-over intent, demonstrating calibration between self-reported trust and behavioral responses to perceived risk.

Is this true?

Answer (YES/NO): YES